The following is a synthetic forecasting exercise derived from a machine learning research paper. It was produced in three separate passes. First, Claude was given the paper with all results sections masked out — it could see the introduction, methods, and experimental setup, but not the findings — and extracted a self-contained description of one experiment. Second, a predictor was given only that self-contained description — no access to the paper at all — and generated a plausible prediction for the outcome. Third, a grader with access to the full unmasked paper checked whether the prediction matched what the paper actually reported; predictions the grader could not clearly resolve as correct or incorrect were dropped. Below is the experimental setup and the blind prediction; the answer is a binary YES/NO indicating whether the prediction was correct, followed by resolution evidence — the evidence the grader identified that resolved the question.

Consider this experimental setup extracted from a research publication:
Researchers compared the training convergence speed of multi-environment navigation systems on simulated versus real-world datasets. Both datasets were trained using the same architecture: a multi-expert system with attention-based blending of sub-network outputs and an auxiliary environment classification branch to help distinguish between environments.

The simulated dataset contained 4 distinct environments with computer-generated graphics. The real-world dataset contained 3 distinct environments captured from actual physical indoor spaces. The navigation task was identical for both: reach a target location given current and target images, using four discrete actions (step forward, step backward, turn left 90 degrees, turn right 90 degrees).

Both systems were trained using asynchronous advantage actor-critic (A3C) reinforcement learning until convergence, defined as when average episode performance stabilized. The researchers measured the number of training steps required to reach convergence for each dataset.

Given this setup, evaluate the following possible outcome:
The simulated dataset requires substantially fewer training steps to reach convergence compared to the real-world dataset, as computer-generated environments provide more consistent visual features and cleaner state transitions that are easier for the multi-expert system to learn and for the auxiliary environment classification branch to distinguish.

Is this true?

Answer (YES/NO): NO